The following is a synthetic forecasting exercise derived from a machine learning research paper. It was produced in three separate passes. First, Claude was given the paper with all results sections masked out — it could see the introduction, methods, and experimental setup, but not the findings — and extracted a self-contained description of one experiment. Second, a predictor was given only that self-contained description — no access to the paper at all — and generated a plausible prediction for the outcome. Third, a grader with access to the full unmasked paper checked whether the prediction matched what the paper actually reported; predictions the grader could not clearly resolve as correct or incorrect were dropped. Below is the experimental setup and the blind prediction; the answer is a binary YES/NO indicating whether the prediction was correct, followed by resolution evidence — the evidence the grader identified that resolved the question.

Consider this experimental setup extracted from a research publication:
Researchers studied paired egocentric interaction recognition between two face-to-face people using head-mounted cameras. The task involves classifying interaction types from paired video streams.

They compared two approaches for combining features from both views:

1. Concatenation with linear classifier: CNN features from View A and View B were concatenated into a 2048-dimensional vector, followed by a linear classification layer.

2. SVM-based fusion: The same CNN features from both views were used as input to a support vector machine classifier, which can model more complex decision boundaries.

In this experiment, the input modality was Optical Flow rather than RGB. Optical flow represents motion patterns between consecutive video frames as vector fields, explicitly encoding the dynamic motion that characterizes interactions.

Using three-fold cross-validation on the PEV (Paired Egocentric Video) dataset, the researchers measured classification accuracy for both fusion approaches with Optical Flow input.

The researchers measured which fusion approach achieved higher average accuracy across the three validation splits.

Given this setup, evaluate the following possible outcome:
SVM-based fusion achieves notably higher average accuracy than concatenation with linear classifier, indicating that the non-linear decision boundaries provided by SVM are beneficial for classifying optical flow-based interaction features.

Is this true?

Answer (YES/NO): NO